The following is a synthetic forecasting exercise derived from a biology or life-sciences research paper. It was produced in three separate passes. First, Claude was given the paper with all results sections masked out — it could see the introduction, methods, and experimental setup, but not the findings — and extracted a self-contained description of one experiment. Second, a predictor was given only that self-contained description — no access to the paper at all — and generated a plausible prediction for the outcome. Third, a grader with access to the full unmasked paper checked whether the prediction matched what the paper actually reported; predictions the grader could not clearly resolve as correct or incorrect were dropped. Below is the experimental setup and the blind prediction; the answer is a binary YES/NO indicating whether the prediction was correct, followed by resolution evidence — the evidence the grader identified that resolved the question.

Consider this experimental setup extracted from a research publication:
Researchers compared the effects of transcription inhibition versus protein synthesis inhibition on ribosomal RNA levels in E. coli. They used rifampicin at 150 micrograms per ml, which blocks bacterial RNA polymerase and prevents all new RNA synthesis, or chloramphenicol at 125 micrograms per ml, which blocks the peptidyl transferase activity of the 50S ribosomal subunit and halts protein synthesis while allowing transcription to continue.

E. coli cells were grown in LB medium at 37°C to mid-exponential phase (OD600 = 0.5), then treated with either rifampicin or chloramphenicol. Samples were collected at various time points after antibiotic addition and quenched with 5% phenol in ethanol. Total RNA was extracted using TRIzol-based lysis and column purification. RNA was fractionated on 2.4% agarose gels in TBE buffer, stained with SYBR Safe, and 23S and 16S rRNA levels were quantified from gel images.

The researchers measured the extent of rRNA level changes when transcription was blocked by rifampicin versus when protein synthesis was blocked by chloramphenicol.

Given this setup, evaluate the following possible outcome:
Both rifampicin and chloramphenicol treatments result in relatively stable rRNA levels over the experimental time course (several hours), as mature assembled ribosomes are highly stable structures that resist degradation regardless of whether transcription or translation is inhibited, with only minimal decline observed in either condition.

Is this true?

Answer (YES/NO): NO